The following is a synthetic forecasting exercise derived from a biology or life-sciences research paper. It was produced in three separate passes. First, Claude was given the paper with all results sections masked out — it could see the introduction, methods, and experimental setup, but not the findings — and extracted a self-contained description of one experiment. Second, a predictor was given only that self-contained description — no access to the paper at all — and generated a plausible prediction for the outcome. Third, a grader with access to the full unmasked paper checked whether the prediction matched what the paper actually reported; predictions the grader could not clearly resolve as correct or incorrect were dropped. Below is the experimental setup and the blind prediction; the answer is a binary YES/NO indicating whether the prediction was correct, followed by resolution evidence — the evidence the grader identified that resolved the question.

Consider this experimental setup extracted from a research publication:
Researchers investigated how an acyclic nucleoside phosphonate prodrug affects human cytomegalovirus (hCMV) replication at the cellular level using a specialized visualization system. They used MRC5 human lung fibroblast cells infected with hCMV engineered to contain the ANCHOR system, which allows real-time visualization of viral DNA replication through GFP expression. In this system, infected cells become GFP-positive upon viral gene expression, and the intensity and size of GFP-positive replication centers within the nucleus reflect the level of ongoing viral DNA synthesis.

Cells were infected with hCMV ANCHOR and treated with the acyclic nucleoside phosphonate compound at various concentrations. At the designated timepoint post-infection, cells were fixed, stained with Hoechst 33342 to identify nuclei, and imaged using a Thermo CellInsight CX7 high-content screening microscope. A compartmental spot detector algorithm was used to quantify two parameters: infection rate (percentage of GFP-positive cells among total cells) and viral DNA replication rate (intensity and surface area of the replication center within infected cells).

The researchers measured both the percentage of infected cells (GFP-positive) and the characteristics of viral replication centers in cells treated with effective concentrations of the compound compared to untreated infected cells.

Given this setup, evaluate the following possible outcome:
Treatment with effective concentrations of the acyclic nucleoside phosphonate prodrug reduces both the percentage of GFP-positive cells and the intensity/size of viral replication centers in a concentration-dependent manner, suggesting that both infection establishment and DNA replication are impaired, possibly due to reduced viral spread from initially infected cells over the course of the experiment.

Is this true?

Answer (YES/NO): NO